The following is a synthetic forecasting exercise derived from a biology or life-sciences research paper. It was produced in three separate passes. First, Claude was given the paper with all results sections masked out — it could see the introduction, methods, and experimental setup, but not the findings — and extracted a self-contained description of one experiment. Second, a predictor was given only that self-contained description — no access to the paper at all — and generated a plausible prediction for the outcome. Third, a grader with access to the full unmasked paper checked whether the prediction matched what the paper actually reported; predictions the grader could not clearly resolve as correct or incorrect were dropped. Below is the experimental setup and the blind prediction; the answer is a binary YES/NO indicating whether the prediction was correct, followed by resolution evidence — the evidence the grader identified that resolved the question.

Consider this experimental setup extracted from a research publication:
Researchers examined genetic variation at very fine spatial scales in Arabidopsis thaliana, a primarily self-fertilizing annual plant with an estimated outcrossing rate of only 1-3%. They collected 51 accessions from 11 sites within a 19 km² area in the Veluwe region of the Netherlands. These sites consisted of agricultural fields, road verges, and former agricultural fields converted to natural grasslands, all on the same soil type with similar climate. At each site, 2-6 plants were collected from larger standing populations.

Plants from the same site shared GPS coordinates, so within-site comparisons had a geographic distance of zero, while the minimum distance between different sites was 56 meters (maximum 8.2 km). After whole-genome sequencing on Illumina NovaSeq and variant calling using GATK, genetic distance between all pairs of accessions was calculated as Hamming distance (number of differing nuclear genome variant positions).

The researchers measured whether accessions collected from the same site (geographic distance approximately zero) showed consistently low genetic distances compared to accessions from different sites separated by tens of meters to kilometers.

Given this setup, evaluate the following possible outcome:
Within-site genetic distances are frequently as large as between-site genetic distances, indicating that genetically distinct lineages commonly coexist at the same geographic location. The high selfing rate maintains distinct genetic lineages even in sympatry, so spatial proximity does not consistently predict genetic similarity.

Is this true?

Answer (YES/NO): YES